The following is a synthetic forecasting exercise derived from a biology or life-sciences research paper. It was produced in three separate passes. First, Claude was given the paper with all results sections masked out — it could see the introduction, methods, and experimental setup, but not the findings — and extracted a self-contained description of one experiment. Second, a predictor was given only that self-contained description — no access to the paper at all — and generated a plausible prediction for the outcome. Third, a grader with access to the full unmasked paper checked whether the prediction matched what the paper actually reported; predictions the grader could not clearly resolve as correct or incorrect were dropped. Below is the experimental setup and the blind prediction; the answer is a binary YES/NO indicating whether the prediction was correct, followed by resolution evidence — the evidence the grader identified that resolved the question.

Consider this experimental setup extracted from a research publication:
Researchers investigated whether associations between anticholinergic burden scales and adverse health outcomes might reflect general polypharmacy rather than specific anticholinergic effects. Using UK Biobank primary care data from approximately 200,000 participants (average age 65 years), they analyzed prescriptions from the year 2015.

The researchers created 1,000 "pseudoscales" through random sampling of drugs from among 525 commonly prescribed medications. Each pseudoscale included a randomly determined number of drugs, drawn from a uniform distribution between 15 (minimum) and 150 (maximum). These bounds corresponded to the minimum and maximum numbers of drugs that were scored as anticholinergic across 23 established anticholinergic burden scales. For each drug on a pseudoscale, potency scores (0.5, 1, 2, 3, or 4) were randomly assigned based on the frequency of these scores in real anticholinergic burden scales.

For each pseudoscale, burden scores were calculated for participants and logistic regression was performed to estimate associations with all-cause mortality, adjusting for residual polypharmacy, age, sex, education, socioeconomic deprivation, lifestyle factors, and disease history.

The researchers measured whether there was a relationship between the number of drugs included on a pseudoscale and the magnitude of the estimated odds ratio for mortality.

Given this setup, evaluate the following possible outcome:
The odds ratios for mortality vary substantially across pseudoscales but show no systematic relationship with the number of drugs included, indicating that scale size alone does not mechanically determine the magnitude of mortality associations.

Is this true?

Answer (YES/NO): NO